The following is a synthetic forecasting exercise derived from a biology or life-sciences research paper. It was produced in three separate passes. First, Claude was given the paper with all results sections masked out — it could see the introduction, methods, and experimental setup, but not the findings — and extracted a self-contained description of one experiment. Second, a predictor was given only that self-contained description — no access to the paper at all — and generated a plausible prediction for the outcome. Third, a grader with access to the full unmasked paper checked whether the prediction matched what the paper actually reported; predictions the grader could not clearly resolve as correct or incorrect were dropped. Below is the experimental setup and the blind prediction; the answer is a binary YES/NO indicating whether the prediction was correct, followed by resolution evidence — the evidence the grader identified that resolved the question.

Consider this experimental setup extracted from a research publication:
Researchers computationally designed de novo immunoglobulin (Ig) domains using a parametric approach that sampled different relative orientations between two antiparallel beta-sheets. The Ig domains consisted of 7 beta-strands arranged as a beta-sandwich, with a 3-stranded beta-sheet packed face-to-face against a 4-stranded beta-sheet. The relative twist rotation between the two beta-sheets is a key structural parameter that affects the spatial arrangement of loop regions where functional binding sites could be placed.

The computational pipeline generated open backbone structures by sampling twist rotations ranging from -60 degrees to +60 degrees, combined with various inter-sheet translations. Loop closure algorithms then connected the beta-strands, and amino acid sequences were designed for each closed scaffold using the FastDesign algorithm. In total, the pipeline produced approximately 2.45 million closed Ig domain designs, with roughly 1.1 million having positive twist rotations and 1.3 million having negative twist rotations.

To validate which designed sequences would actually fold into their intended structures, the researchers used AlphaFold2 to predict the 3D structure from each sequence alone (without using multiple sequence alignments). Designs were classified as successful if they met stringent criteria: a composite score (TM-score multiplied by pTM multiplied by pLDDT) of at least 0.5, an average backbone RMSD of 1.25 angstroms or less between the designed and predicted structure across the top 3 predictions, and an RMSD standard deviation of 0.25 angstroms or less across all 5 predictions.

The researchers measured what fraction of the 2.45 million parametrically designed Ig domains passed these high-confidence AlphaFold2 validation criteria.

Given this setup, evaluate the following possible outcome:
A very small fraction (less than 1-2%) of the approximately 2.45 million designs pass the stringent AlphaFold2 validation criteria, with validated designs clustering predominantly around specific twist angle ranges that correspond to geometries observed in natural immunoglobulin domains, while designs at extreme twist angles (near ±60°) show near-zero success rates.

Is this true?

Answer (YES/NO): NO